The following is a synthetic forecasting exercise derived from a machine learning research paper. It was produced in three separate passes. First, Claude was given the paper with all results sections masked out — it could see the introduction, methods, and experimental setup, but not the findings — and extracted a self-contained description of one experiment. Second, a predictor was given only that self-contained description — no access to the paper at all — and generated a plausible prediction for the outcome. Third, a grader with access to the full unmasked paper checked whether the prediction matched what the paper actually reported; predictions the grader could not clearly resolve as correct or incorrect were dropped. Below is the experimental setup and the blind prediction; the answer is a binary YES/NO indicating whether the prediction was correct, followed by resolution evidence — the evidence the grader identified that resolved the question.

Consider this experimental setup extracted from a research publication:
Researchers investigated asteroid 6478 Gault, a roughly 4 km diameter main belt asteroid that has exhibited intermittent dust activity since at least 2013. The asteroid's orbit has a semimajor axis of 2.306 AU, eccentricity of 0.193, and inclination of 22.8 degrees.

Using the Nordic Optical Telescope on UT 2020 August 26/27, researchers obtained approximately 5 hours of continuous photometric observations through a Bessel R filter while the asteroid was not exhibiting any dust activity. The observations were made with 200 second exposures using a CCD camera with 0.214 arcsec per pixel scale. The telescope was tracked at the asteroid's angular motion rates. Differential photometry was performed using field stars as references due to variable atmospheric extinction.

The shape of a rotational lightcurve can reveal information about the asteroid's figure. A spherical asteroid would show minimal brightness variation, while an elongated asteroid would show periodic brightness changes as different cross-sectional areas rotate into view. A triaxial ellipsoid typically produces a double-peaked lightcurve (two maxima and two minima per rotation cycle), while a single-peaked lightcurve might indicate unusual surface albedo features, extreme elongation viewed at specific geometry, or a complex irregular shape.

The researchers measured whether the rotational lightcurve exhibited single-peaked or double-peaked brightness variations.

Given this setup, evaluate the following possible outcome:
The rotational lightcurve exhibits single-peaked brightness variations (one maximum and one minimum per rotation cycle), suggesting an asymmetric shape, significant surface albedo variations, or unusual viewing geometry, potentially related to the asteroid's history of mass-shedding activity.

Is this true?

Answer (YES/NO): NO